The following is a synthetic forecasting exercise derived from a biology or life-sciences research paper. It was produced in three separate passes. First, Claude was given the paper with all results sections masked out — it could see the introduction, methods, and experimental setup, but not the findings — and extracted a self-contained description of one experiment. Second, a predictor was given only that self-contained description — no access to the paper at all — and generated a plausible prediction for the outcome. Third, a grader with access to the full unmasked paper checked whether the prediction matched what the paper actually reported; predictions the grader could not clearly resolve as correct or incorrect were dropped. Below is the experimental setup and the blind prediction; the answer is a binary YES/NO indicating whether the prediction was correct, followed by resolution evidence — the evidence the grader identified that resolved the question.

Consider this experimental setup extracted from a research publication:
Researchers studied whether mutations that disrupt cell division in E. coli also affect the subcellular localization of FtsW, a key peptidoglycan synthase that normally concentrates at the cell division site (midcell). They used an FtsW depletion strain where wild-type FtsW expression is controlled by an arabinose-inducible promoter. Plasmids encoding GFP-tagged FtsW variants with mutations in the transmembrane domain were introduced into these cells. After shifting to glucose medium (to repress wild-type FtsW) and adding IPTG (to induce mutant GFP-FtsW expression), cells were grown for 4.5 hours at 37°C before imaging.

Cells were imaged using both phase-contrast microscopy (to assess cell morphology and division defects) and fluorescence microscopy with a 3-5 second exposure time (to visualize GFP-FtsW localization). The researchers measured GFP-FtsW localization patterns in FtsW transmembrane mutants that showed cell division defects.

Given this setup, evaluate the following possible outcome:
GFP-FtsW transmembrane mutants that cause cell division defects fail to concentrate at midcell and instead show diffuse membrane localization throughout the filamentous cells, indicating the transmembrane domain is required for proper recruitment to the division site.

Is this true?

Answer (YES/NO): NO